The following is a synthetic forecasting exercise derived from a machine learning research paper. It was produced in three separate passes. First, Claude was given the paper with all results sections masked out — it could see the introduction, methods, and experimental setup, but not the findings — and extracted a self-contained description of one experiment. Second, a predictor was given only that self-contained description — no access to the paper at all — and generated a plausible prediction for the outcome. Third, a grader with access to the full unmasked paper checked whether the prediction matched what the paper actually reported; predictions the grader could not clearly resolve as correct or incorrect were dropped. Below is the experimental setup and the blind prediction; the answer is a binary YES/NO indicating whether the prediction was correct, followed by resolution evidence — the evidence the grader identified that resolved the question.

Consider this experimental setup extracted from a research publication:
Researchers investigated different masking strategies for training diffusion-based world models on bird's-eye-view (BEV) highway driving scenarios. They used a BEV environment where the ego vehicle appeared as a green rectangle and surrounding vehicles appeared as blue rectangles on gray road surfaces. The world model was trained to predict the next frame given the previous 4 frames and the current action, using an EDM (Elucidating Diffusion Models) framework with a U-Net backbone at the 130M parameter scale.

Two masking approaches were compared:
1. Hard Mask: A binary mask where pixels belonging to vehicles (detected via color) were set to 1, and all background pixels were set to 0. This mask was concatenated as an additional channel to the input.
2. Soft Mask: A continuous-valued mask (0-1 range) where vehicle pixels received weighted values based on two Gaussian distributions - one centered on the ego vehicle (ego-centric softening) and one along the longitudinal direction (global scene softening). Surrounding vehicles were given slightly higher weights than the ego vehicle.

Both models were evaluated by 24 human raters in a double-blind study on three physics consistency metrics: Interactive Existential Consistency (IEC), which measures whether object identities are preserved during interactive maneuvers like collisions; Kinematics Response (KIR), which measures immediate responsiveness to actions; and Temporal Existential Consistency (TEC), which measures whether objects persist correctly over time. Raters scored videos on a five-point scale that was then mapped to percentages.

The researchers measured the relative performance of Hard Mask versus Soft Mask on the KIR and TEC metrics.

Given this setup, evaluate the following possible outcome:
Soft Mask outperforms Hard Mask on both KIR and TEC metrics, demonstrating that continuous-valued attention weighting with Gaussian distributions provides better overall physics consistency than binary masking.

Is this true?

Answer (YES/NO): YES